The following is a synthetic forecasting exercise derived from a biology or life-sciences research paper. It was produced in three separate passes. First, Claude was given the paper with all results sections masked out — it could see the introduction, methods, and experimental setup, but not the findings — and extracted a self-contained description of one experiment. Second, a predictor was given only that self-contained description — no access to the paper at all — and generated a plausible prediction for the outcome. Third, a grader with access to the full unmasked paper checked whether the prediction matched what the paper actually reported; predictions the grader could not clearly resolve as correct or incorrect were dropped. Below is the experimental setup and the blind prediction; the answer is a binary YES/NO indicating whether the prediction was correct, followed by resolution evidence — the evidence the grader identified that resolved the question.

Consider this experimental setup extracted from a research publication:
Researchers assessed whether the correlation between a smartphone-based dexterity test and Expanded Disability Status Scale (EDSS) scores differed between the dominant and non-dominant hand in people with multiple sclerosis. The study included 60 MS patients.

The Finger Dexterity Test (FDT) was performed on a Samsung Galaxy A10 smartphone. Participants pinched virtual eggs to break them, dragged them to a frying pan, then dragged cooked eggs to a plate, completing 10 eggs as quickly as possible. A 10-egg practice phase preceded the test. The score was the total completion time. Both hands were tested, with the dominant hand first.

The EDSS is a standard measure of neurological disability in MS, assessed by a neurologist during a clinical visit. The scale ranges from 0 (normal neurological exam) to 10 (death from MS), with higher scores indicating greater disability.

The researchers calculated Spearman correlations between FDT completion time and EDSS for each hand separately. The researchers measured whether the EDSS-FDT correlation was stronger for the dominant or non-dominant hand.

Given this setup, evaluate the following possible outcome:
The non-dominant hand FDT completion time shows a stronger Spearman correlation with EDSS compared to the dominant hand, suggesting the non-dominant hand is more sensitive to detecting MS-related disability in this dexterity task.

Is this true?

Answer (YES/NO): NO